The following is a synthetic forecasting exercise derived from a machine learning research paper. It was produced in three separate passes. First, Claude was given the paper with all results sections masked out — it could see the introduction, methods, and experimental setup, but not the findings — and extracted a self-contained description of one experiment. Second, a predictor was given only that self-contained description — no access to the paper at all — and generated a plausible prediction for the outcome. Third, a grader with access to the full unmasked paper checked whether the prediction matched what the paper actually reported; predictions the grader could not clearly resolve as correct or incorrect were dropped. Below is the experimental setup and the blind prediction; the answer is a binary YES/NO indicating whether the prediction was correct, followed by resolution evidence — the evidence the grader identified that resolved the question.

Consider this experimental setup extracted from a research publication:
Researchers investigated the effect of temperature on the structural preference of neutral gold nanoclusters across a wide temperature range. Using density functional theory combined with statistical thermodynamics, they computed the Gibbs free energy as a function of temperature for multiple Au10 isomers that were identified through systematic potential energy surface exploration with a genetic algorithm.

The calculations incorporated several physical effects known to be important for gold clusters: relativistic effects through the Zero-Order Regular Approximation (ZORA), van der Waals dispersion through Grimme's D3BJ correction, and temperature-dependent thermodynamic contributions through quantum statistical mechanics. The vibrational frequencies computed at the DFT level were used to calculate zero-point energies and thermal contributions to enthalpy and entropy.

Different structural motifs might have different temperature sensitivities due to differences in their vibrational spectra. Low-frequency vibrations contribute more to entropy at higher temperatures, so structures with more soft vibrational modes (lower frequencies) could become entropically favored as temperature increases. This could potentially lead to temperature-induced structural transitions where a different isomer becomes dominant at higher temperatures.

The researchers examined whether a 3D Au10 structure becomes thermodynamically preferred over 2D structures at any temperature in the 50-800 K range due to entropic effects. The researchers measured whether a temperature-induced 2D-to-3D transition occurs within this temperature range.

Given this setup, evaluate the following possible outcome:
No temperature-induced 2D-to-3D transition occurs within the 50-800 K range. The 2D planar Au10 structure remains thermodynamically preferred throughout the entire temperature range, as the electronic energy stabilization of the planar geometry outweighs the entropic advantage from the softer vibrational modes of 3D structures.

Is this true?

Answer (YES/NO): YES